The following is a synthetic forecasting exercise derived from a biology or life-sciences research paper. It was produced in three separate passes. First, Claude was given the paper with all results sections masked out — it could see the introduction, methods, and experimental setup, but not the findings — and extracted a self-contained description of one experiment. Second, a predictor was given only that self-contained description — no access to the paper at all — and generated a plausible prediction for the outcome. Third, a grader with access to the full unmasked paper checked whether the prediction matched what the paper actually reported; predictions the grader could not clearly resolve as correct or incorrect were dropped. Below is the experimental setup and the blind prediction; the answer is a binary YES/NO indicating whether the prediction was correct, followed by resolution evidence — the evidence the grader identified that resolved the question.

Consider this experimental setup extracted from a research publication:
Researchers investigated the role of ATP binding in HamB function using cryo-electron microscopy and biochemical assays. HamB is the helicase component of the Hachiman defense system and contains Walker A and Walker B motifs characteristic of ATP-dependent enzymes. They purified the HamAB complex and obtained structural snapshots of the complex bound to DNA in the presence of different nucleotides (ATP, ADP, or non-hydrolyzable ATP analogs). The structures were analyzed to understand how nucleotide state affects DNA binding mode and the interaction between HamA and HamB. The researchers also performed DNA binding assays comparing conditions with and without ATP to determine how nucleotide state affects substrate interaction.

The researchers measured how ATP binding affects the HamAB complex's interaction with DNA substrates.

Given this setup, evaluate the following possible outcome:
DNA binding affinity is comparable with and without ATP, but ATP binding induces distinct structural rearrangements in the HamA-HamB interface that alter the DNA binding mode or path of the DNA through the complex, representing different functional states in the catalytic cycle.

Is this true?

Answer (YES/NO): NO